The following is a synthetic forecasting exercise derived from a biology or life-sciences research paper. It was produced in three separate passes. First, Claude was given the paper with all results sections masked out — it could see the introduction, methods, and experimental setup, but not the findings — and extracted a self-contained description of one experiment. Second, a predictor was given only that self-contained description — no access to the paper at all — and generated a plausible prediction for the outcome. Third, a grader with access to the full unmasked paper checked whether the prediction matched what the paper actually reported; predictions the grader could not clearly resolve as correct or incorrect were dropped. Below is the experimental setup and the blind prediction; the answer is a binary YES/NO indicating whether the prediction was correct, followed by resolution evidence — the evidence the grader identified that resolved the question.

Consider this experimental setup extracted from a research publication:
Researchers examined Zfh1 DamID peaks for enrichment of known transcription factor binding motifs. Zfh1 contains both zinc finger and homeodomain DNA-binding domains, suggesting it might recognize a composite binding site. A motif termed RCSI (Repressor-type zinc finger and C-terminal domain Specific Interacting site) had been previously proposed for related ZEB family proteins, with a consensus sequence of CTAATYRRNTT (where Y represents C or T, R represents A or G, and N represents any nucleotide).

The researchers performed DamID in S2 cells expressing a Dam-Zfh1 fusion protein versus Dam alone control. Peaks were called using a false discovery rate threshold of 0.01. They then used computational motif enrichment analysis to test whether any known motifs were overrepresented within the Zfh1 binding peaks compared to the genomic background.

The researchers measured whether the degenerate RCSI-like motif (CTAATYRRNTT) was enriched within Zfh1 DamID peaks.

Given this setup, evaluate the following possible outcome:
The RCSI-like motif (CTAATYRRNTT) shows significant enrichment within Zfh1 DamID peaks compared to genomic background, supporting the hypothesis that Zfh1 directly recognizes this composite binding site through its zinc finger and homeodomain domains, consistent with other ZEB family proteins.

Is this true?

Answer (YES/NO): YES